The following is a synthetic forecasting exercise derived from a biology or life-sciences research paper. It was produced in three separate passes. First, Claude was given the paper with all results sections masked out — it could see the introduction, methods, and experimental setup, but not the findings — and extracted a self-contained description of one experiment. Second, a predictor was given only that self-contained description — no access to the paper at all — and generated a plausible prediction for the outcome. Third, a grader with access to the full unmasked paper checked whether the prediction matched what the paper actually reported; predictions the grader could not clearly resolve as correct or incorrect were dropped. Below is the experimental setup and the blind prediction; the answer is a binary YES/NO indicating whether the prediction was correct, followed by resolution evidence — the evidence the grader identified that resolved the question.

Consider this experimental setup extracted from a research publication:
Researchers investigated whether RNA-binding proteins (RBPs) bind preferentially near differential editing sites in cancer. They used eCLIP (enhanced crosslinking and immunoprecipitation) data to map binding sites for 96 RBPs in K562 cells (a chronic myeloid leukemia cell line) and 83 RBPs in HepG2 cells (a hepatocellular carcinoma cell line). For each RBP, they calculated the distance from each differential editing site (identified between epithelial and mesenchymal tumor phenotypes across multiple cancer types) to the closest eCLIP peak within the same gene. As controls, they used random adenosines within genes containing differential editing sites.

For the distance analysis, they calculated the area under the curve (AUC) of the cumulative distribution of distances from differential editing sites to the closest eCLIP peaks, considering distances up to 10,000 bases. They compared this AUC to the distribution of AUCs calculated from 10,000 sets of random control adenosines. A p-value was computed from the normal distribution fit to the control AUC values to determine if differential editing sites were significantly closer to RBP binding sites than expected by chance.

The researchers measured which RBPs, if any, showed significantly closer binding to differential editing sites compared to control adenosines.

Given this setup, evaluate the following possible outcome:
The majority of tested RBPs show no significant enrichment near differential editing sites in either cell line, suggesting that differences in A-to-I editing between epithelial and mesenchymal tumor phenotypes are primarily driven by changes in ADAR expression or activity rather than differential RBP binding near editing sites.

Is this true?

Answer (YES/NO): NO